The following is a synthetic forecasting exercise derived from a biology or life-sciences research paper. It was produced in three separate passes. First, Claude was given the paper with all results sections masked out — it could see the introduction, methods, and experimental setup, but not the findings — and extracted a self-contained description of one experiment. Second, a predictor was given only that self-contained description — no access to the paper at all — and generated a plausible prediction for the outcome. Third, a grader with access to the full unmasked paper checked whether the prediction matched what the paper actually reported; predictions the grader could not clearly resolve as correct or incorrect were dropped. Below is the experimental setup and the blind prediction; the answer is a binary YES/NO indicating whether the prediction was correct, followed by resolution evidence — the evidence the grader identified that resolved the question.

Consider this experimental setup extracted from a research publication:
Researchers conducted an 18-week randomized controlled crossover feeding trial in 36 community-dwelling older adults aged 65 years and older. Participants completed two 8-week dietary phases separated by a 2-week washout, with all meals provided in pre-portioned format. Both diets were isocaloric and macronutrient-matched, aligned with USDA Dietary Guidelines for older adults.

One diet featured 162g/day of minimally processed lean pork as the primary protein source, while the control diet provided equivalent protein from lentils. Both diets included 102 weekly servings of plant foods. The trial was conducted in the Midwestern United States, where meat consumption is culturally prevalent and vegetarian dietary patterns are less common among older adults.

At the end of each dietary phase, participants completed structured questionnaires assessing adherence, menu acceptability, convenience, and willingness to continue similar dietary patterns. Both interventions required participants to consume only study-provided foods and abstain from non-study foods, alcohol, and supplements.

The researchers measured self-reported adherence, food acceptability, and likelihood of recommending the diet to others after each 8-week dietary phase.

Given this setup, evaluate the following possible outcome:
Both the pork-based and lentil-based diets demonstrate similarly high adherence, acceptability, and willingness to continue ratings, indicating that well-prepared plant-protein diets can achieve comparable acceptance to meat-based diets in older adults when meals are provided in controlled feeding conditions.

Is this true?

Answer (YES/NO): YES